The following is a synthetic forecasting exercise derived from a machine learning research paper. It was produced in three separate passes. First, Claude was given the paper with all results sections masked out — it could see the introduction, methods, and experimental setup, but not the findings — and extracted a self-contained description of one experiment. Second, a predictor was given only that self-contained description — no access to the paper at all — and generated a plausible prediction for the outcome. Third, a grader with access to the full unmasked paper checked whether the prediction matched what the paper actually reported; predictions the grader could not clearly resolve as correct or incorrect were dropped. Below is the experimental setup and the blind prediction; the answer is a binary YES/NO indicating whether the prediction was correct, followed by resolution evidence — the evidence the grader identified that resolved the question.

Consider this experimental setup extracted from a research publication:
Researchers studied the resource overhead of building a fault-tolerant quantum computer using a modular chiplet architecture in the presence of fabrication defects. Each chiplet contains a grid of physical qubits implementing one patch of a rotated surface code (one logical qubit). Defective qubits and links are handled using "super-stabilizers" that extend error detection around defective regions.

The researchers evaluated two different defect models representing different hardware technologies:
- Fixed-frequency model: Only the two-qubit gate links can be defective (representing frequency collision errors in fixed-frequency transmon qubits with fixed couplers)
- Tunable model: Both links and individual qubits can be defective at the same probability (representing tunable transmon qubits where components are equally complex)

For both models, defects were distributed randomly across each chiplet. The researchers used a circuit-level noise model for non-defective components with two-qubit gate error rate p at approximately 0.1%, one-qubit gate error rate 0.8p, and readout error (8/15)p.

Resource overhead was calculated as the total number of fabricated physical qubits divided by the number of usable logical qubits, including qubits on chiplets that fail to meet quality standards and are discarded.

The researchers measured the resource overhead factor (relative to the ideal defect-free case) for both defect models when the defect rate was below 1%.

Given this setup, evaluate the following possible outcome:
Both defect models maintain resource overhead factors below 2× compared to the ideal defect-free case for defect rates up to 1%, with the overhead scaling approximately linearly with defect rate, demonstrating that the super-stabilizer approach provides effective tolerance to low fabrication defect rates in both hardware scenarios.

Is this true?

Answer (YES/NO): NO